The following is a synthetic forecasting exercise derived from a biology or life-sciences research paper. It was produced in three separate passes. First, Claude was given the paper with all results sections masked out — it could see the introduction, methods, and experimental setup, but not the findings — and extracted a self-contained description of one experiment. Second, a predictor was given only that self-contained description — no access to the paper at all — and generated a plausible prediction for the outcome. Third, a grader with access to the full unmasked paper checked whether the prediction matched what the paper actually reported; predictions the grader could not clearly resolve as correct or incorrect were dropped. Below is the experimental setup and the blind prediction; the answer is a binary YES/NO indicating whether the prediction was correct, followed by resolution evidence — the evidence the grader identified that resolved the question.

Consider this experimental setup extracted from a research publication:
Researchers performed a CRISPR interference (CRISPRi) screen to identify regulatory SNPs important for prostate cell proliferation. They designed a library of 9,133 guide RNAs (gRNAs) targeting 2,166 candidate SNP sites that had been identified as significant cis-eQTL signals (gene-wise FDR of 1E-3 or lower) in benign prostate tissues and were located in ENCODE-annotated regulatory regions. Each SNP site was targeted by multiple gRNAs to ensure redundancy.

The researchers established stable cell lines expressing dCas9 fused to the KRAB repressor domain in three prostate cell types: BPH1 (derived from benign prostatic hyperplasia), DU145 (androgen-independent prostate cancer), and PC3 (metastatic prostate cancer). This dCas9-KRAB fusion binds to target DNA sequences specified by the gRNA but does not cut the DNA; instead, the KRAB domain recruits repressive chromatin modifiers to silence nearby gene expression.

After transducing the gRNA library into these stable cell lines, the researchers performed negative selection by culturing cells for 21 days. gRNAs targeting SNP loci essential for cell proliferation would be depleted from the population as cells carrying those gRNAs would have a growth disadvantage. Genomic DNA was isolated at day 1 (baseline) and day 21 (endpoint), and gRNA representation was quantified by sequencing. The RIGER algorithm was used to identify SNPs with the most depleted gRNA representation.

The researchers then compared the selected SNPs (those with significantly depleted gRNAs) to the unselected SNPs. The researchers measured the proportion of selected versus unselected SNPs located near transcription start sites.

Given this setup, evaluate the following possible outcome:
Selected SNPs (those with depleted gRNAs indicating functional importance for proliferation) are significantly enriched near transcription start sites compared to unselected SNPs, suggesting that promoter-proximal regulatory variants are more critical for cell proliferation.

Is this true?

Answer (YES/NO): YES